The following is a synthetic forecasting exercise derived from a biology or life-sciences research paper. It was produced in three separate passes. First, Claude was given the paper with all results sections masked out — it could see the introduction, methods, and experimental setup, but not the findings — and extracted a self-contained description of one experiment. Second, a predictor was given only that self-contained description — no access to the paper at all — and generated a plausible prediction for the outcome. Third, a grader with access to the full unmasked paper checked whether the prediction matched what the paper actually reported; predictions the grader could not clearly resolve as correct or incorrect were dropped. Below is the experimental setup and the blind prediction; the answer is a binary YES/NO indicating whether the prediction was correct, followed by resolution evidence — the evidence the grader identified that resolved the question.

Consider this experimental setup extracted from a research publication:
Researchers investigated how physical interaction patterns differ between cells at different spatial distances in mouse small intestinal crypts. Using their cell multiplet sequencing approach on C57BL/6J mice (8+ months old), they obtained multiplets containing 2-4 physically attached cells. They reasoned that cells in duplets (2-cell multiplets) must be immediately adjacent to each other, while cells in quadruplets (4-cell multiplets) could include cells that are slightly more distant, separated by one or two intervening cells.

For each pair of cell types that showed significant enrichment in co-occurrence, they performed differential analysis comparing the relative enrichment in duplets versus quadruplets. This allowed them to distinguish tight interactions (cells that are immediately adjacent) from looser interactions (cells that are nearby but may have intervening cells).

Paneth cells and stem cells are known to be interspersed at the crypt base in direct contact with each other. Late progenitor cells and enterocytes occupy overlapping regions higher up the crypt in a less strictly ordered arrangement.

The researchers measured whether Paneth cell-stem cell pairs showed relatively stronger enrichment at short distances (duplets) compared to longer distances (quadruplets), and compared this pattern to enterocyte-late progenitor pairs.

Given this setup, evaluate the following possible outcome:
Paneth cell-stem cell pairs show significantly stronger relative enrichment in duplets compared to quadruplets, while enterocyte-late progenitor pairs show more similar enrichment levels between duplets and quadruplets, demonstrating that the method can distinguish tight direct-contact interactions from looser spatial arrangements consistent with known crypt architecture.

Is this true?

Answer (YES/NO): YES